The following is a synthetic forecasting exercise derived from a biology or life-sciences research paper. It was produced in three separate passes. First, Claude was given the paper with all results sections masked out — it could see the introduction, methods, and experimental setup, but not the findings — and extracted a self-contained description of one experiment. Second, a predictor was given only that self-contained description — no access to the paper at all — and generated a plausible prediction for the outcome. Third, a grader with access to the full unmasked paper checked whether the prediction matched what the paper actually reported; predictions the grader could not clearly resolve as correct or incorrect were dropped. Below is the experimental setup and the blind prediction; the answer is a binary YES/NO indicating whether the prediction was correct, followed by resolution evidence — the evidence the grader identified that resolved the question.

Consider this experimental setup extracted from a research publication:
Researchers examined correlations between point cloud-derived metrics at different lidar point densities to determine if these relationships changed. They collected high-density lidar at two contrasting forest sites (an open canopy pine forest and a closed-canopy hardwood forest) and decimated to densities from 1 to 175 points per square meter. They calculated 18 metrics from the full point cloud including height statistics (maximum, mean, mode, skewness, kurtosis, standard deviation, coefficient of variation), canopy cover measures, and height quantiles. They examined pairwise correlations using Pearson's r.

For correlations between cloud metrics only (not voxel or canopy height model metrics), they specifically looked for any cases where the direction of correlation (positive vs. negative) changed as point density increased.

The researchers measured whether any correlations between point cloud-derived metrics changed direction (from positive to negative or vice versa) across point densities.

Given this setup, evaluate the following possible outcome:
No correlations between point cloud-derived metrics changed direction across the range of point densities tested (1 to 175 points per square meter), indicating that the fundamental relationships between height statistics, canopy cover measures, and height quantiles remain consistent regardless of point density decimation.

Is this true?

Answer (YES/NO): YES